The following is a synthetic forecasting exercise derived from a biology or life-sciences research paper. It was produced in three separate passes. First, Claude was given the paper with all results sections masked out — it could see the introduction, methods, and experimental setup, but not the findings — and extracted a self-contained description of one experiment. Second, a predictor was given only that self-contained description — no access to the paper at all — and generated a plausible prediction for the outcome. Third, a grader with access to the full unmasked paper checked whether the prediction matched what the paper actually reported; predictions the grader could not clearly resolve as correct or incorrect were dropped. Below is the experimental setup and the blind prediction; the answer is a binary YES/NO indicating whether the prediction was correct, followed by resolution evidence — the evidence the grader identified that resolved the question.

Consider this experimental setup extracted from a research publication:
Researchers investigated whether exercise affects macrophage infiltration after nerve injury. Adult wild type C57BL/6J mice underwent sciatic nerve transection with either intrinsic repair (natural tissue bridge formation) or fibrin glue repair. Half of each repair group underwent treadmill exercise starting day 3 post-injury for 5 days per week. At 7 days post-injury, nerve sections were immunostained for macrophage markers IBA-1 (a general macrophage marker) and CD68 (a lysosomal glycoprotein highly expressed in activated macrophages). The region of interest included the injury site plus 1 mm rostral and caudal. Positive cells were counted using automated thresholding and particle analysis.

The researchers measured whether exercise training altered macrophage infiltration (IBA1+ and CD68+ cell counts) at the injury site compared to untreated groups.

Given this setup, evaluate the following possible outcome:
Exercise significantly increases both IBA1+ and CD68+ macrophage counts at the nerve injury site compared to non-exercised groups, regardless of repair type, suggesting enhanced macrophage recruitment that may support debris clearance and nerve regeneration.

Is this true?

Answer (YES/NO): NO